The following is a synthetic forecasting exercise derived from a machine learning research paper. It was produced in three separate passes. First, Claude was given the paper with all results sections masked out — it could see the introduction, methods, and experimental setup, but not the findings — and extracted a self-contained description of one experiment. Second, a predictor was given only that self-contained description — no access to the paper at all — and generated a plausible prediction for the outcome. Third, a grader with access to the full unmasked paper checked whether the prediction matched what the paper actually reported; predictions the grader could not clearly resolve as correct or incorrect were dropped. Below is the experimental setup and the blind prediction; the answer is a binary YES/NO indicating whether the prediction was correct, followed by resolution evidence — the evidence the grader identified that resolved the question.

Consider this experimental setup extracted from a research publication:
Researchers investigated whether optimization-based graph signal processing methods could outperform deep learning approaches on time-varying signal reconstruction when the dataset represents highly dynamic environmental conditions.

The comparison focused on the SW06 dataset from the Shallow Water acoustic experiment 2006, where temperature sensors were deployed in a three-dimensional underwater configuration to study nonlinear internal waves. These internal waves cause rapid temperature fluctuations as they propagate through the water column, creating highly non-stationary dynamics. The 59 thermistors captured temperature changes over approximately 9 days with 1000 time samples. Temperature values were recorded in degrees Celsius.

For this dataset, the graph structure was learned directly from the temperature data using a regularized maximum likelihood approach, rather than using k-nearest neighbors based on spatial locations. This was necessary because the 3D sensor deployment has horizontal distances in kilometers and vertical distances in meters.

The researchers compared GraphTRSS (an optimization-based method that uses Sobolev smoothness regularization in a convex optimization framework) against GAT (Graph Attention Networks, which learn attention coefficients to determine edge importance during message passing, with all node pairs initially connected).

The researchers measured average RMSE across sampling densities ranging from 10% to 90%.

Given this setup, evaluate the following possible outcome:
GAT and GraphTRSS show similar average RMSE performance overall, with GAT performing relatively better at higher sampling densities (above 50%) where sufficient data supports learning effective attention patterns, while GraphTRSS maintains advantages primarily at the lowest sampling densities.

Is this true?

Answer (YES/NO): NO